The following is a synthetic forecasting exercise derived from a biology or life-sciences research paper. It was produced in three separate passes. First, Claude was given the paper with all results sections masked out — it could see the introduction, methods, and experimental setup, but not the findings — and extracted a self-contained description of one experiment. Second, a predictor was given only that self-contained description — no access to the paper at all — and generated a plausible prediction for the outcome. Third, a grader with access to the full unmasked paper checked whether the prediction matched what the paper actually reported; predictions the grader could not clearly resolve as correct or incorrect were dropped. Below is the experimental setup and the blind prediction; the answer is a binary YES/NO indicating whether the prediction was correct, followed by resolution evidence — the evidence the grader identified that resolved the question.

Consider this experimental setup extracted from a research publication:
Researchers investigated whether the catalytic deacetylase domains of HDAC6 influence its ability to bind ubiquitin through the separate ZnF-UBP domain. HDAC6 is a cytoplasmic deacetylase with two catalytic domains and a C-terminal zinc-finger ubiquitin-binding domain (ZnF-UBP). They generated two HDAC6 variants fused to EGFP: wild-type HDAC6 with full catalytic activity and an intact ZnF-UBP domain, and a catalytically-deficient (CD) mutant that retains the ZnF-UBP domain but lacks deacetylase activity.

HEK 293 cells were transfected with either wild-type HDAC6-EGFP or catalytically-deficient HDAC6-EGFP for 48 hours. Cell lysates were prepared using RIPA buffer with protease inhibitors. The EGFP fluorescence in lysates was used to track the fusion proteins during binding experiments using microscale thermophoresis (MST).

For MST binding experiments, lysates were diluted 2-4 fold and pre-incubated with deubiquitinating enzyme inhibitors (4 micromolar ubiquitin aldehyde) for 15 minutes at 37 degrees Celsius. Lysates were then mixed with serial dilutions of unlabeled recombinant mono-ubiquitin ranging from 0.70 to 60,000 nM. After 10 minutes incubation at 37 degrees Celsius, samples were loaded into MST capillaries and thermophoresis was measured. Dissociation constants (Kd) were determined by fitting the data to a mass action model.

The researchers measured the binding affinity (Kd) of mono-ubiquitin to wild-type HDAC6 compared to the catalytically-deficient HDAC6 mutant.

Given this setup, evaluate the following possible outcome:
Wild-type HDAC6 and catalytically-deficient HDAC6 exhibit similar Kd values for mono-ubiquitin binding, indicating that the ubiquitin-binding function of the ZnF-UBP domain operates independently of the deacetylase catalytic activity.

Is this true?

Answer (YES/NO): NO